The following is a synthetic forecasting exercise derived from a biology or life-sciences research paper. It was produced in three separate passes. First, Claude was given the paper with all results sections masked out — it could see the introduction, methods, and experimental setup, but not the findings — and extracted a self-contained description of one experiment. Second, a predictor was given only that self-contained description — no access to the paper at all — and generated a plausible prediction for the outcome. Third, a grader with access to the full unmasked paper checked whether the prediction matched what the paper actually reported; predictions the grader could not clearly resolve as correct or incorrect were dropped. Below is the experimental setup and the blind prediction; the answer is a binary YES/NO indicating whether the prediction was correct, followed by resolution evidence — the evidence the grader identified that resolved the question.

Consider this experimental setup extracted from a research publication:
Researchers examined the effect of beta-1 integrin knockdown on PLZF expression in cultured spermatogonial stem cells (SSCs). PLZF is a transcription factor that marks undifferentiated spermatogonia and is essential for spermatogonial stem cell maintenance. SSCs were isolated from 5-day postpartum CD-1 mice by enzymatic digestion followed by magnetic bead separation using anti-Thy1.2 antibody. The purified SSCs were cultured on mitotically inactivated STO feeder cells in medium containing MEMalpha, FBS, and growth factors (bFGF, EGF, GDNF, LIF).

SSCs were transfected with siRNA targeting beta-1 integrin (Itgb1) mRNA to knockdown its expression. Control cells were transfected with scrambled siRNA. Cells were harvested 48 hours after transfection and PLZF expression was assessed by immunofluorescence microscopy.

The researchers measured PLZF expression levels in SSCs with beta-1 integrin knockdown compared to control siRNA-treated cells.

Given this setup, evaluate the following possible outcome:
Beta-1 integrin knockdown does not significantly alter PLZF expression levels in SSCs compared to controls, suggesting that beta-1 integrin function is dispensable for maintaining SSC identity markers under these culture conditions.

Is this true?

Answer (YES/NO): NO